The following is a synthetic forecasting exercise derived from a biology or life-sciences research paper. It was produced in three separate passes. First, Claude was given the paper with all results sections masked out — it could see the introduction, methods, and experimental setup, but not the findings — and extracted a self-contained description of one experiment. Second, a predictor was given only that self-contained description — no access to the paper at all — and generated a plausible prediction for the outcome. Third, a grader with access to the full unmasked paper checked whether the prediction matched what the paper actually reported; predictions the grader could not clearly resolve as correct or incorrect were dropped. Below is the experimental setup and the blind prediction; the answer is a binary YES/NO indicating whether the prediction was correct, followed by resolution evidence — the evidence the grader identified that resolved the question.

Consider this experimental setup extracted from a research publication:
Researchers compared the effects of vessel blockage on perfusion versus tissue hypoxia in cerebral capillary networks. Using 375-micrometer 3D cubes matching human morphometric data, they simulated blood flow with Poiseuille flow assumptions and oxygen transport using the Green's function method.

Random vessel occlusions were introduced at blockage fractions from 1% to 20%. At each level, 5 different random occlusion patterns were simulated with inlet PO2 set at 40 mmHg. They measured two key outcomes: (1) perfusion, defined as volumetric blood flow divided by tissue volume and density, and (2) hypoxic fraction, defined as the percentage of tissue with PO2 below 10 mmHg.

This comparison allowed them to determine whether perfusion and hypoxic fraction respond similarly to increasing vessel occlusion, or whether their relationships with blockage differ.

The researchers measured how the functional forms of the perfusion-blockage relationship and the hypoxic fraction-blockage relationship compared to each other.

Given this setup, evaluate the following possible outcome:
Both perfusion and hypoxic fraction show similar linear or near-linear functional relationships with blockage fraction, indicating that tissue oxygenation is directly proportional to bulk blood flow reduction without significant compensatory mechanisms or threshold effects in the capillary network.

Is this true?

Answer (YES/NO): NO